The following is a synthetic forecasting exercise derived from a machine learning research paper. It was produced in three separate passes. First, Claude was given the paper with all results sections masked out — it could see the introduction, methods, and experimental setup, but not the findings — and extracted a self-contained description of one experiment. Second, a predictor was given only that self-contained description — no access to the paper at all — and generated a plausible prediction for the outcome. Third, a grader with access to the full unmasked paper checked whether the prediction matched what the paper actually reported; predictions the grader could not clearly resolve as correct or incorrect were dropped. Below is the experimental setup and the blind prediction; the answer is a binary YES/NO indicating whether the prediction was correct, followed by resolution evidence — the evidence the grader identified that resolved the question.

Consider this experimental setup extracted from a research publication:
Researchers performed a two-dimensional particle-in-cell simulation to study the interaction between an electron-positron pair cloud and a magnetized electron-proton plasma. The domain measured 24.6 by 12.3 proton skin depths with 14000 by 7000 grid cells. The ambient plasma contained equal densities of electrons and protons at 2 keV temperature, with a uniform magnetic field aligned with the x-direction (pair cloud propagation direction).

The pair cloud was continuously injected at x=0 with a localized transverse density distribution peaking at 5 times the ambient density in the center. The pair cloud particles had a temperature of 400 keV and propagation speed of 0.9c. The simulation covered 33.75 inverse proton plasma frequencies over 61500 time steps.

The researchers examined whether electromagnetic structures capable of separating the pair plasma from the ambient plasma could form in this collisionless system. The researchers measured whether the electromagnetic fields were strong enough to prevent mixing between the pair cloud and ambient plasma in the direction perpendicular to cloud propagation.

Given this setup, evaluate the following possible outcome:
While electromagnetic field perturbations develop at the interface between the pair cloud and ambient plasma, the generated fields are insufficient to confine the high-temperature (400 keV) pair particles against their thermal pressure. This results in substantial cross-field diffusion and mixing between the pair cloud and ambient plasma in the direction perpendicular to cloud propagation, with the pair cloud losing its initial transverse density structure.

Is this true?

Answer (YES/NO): NO